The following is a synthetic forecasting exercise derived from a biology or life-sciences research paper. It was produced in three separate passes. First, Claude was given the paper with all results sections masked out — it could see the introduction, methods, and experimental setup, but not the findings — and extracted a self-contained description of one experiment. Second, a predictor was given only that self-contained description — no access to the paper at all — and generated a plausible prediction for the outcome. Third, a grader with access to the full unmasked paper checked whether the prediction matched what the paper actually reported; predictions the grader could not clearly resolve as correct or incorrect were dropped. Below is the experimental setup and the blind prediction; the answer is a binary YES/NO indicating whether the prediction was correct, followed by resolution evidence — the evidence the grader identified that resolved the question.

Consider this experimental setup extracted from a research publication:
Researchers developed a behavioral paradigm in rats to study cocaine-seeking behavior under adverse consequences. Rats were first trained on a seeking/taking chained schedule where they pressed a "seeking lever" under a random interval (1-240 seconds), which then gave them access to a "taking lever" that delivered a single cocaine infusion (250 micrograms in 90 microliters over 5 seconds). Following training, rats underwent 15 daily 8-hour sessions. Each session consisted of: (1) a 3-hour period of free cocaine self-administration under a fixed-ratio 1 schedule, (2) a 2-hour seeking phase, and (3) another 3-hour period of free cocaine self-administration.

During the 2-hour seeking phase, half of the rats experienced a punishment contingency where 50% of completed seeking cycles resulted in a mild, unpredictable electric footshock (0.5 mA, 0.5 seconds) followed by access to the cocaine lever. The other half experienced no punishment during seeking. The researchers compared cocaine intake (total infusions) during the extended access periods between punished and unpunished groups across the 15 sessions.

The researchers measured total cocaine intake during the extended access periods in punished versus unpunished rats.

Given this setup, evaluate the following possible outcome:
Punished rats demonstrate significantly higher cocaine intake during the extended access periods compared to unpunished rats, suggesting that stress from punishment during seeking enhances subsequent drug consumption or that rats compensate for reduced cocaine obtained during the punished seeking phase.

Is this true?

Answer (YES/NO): NO